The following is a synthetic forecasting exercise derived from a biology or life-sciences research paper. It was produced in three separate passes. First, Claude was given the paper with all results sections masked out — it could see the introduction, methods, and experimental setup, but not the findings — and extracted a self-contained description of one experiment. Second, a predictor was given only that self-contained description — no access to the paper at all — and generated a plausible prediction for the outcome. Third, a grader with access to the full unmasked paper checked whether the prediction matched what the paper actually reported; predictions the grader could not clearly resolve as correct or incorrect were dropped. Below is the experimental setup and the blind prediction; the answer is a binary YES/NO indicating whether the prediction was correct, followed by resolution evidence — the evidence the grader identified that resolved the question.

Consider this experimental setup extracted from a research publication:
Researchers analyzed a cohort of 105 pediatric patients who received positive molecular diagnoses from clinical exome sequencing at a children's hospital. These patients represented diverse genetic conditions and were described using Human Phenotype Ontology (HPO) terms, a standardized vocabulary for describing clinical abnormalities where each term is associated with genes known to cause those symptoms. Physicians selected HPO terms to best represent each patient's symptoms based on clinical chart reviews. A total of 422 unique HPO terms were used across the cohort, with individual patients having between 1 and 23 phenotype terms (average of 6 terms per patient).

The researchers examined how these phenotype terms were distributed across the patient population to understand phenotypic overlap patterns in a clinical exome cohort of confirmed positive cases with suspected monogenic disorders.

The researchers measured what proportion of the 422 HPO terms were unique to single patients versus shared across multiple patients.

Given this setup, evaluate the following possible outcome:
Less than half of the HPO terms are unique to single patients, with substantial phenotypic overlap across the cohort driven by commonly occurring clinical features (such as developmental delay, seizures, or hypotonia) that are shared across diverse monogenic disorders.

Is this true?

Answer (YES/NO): NO